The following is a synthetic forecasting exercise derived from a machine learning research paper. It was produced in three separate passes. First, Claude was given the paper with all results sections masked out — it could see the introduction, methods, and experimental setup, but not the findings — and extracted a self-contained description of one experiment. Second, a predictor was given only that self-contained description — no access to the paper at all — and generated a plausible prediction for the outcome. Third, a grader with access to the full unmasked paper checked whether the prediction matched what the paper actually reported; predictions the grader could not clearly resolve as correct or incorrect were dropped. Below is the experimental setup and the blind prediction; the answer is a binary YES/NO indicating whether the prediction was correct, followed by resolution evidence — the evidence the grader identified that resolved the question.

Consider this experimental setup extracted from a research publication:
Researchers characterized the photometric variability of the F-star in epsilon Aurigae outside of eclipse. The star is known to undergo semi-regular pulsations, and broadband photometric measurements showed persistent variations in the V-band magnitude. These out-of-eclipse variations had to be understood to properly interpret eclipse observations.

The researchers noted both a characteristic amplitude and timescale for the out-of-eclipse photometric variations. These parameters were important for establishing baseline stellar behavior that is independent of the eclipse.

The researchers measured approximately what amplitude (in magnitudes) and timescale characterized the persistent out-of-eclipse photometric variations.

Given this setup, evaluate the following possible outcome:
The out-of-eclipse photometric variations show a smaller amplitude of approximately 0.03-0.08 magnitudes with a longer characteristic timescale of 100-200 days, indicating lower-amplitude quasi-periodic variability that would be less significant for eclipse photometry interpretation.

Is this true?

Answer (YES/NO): NO